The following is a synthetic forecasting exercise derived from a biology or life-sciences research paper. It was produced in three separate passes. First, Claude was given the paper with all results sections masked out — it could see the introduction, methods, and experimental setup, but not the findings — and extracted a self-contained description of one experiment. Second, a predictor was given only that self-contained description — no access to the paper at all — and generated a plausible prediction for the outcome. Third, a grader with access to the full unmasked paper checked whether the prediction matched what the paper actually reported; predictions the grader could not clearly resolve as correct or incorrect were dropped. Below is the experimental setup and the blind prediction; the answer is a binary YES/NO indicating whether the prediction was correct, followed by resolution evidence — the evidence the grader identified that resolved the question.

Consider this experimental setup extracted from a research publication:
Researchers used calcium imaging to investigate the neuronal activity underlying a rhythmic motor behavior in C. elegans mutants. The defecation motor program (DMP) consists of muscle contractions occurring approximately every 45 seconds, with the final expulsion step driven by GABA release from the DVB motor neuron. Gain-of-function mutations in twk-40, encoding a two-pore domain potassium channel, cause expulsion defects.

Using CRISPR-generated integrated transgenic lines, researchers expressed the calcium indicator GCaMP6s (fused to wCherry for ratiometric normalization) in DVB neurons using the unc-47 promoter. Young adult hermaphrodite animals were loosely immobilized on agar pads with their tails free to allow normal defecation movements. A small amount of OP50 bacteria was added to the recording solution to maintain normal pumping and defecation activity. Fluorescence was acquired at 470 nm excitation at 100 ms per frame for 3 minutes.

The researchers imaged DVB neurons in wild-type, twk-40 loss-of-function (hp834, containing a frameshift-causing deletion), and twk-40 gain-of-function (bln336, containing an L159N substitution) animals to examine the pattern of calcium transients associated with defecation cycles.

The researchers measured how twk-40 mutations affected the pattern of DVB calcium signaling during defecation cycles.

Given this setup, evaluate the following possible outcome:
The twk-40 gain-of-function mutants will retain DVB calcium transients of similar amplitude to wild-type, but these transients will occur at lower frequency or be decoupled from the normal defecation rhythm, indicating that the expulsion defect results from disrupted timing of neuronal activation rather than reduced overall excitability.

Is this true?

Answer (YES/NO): NO